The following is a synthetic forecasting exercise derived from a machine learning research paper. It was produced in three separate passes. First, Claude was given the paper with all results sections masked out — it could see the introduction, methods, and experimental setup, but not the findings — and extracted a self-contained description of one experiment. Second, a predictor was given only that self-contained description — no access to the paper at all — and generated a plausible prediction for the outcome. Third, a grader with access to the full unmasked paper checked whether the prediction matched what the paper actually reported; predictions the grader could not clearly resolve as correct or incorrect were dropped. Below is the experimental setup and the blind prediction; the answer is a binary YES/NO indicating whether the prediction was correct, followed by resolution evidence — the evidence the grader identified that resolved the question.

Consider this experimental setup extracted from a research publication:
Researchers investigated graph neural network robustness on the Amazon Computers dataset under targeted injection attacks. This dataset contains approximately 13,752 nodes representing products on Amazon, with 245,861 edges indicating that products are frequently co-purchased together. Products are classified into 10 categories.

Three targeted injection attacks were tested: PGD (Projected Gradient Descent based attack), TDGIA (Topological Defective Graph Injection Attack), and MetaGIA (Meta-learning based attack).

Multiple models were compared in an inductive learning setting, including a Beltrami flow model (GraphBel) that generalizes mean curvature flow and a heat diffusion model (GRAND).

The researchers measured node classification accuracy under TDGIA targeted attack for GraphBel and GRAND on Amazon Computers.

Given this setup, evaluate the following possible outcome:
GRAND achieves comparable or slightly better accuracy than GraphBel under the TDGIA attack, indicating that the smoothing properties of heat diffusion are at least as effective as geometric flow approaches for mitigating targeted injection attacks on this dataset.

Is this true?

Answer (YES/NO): NO